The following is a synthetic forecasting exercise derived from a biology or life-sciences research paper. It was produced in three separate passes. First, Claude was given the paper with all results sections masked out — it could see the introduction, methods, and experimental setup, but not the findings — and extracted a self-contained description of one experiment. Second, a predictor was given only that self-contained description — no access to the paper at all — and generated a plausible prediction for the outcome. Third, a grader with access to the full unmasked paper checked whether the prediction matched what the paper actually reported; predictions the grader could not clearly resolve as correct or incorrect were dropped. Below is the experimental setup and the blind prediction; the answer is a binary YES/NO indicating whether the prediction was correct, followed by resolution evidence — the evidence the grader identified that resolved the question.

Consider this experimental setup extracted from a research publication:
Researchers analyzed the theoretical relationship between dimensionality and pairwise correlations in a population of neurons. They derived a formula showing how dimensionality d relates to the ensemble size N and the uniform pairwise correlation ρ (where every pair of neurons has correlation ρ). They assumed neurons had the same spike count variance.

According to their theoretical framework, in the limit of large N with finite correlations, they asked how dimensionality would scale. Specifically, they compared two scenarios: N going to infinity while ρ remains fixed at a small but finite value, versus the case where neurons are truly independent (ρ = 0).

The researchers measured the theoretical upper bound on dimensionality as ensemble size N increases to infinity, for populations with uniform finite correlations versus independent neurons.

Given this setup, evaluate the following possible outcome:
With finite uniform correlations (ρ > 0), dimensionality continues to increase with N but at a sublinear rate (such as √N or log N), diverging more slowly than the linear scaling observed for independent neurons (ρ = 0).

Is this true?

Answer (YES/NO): NO